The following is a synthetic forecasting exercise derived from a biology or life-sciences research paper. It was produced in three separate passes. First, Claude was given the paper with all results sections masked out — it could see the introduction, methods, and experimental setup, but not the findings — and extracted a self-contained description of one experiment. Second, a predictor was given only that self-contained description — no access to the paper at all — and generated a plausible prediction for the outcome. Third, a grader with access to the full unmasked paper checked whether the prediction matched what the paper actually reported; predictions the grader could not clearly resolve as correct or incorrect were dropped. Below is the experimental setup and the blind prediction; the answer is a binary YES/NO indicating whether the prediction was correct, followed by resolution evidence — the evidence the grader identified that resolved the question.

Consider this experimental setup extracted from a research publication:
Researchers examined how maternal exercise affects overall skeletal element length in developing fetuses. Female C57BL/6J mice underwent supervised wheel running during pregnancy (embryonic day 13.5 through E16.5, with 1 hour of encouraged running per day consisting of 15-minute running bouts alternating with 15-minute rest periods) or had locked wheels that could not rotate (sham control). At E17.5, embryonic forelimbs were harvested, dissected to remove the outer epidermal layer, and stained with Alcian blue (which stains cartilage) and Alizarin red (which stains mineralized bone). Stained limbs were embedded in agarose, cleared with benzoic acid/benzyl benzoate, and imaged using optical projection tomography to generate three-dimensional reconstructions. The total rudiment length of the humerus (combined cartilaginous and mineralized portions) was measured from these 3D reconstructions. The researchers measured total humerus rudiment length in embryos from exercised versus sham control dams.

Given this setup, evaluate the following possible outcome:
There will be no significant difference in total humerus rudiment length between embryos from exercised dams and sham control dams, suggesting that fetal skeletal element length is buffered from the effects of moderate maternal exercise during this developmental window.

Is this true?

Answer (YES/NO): NO